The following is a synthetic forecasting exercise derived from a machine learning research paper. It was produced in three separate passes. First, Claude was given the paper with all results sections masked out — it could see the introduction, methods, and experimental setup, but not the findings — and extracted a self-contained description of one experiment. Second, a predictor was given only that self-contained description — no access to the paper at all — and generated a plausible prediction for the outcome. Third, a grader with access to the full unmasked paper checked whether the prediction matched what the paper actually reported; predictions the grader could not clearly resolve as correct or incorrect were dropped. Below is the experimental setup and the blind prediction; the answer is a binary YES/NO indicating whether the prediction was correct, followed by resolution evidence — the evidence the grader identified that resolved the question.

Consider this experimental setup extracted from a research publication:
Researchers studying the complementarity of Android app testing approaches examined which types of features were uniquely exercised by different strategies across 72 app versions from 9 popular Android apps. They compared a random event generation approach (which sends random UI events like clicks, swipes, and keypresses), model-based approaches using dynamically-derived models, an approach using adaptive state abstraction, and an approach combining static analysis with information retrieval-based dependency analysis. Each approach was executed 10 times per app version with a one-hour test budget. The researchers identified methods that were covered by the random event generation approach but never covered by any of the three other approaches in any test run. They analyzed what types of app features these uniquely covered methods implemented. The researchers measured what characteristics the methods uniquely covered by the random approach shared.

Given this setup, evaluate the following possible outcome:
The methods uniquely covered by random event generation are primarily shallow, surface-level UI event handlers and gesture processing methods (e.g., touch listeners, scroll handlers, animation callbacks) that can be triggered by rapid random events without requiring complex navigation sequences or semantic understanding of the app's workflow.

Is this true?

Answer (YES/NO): NO